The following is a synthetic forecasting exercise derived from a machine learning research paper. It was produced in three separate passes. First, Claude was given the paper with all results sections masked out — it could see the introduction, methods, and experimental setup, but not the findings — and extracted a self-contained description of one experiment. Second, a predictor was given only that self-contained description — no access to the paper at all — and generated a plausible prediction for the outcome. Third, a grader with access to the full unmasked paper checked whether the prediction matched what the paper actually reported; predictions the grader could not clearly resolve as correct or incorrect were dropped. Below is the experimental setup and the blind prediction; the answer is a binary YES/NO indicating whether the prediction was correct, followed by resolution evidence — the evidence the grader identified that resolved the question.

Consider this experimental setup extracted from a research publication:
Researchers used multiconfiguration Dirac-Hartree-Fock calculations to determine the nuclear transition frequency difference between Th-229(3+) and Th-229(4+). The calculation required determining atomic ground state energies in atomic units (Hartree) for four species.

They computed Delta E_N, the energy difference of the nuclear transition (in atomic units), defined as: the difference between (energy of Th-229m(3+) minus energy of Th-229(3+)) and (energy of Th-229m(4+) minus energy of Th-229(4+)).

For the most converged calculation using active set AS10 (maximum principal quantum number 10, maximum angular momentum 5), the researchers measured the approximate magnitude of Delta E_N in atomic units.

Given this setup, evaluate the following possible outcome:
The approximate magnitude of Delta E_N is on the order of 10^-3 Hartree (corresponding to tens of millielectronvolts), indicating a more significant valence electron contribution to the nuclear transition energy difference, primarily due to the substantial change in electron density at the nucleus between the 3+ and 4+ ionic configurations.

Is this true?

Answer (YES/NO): NO